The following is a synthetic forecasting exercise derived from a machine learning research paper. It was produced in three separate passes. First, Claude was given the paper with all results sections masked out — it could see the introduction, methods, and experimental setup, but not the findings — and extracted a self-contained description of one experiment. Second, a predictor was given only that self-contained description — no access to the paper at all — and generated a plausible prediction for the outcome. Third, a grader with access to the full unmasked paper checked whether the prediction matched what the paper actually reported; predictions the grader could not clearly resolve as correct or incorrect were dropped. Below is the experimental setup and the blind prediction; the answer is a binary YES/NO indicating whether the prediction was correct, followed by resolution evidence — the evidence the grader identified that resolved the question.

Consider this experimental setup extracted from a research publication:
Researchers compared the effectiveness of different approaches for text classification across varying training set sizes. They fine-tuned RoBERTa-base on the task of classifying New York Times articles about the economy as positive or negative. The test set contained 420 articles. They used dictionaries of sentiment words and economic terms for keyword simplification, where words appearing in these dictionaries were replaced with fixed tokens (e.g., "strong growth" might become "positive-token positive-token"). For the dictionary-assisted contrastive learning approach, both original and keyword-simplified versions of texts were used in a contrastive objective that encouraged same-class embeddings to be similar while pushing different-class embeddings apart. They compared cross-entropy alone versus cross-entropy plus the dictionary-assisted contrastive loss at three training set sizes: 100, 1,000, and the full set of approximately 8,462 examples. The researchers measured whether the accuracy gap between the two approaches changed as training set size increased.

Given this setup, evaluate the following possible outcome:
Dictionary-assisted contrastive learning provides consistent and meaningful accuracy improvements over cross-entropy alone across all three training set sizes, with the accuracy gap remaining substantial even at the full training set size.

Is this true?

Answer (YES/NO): NO